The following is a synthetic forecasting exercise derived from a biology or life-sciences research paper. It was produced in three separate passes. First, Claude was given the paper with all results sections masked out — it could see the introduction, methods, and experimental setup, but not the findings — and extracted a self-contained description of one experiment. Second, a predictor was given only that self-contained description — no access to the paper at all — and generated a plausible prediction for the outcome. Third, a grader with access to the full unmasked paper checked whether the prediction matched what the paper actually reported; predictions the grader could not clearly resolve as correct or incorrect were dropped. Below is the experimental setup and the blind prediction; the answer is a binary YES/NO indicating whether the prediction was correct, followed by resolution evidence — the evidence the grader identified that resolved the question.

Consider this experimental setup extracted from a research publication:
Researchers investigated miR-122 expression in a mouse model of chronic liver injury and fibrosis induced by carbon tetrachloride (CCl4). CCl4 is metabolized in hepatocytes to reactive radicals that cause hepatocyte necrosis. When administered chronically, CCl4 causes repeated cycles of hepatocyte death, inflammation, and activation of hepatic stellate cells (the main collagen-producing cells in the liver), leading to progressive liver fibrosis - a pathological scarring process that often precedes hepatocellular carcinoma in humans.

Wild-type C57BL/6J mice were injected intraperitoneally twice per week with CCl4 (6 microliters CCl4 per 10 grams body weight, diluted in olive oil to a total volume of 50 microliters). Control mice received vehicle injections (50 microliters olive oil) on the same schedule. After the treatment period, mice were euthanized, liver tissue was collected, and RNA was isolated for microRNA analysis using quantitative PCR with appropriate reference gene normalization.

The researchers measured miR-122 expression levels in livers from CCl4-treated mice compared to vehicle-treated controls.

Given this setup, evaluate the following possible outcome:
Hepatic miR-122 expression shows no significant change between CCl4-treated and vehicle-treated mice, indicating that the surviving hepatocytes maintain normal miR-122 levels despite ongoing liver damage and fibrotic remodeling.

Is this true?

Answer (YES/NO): NO